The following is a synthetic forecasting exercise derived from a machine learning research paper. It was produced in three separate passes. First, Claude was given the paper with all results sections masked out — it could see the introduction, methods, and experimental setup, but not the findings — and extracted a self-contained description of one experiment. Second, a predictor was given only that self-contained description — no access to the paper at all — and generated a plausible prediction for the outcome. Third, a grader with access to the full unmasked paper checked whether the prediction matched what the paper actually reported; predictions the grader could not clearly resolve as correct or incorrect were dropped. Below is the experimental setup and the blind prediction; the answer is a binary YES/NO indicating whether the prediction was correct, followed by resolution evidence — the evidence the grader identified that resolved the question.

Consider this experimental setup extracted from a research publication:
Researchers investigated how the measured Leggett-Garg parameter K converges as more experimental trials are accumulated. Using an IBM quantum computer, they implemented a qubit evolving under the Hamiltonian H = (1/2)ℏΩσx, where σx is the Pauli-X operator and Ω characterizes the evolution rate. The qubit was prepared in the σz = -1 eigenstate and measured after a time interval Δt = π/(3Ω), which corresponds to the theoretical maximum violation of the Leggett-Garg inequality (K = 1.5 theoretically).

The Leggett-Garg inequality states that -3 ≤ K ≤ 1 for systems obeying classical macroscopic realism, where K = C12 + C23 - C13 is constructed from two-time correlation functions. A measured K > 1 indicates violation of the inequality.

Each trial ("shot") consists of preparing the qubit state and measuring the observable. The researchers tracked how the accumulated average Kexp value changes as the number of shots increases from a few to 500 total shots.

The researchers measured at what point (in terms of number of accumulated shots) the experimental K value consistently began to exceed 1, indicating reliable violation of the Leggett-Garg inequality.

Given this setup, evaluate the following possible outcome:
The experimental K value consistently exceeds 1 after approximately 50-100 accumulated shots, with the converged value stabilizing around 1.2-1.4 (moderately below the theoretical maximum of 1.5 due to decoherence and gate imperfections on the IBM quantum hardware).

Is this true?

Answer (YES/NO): NO